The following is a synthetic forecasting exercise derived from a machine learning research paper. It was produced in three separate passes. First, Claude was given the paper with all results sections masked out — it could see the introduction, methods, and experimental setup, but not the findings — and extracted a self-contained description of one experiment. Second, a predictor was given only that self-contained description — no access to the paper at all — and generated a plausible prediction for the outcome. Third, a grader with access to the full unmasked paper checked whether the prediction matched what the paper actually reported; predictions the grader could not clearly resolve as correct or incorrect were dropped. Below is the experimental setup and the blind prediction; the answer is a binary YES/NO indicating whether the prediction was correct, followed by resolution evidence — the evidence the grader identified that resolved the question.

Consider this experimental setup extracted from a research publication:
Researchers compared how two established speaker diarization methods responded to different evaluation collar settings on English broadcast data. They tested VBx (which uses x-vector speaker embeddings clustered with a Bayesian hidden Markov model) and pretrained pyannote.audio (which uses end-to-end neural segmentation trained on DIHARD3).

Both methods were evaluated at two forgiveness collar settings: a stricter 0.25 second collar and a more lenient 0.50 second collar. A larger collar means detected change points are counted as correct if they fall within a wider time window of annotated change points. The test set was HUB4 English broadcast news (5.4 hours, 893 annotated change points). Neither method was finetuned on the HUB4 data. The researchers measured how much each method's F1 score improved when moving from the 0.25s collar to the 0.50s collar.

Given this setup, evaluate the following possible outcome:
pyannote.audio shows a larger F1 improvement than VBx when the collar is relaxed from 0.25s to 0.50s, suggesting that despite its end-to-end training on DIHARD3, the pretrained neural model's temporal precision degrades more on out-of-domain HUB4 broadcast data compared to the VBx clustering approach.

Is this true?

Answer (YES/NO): NO